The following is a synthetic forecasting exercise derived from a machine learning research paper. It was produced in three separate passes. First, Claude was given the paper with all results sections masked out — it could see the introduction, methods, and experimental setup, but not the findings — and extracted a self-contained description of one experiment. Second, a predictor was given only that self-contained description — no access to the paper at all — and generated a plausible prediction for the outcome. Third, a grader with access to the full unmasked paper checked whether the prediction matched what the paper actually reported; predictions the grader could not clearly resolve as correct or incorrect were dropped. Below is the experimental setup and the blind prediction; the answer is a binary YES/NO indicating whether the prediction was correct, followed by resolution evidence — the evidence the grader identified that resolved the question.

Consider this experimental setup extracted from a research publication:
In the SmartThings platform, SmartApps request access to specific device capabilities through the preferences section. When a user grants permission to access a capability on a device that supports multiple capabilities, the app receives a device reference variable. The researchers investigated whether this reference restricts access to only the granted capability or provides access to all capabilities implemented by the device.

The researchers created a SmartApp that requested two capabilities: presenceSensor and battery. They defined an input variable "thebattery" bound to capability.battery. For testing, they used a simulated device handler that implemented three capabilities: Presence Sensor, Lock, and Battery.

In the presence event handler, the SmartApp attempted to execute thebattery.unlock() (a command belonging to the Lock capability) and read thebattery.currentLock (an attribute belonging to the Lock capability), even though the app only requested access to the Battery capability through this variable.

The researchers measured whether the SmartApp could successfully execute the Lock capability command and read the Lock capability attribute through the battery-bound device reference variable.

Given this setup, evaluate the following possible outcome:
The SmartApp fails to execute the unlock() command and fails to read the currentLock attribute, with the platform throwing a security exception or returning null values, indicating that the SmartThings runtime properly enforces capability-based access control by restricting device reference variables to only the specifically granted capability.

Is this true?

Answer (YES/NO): NO